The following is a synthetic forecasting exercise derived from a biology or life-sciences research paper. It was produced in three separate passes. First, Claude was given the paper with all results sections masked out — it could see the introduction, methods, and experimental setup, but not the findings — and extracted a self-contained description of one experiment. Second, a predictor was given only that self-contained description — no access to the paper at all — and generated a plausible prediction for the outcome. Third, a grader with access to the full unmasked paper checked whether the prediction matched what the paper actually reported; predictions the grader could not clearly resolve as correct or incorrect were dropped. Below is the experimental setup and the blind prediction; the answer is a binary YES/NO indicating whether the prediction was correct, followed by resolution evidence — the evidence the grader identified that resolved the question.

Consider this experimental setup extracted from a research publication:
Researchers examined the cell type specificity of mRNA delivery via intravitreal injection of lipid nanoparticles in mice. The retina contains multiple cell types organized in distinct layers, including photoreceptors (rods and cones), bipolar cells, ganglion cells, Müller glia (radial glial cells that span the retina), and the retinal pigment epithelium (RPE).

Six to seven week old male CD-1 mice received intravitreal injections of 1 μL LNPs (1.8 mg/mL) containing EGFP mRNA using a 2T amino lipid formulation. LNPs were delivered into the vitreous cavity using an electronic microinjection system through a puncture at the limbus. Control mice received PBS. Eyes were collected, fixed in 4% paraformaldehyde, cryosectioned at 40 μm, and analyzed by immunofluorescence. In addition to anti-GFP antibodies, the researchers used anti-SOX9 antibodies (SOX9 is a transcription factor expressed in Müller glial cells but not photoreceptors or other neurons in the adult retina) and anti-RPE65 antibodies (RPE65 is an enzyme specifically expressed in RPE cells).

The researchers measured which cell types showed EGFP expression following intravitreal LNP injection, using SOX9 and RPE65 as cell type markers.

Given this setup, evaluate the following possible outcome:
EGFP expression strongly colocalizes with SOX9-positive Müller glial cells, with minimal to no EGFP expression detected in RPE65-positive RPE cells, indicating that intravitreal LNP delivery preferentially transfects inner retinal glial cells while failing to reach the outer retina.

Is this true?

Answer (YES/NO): NO